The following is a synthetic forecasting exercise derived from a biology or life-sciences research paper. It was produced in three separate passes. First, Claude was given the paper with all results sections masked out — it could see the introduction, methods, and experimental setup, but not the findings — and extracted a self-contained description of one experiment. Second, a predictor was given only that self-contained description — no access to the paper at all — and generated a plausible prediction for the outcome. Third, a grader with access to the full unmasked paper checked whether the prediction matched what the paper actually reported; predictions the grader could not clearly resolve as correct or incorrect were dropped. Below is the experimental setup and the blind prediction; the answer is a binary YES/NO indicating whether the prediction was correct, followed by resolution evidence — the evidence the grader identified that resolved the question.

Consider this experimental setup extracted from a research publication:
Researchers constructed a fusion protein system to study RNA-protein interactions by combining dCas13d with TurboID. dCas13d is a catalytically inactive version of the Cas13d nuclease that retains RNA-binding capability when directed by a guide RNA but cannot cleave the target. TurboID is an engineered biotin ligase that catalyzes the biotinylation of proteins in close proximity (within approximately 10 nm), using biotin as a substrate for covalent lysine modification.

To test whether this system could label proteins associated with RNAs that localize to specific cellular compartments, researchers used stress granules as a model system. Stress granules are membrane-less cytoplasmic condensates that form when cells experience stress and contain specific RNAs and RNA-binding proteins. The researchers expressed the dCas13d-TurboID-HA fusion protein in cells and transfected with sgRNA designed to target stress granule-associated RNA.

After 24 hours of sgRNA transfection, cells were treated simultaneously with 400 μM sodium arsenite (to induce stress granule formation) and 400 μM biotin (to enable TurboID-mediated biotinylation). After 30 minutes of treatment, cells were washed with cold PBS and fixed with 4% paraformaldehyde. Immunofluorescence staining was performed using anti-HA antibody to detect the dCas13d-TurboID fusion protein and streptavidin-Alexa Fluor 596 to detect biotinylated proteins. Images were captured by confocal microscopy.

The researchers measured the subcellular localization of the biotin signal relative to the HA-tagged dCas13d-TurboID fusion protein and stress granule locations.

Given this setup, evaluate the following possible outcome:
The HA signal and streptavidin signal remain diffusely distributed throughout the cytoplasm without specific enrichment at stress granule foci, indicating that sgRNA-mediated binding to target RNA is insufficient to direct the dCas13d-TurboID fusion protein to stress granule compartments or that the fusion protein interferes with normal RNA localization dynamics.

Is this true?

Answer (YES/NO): NO